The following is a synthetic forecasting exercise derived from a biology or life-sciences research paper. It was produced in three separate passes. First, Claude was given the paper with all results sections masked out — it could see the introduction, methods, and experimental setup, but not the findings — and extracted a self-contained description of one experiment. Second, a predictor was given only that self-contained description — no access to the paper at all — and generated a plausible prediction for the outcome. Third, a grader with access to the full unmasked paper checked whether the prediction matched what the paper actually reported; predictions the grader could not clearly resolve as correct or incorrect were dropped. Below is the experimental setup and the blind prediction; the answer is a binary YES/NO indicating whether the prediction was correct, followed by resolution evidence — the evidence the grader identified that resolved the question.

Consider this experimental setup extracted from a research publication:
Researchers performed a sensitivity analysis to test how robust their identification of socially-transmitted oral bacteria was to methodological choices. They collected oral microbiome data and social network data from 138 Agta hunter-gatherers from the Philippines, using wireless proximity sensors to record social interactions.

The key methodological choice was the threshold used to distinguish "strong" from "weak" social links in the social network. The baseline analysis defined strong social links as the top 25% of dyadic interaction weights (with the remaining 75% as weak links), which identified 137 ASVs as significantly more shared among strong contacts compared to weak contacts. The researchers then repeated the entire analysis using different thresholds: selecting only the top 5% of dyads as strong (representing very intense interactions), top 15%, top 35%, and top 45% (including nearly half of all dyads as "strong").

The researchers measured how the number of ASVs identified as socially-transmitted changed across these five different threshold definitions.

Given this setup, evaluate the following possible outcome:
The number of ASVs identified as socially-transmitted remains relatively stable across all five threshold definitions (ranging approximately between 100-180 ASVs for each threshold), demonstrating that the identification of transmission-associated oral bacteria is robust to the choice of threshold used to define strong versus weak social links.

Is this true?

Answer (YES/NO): YES